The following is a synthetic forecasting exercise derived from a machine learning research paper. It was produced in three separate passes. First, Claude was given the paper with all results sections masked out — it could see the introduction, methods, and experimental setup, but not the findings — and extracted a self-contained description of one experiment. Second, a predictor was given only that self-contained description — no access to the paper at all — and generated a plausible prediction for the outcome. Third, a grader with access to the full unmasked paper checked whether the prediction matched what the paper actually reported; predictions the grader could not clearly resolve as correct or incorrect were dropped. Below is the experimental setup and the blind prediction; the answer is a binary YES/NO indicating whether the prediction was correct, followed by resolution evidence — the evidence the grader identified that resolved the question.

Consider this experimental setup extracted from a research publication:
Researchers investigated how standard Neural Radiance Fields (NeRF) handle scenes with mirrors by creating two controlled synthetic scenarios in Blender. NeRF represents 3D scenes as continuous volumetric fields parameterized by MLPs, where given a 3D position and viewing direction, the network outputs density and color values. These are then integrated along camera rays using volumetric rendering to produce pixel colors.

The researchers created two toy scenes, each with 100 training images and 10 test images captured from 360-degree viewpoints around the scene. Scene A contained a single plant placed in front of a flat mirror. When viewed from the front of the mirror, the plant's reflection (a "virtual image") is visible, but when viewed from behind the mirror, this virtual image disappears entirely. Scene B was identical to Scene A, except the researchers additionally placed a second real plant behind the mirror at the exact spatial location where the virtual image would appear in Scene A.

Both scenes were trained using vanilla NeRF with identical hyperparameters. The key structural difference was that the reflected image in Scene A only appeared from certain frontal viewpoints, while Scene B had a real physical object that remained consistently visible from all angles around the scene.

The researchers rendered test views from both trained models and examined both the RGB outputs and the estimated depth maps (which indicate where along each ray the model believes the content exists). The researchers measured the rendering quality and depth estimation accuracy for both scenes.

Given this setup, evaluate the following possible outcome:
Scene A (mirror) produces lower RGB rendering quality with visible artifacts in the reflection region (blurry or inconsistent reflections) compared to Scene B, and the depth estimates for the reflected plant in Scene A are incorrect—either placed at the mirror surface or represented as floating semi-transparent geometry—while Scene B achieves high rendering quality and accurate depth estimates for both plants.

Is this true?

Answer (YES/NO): YES